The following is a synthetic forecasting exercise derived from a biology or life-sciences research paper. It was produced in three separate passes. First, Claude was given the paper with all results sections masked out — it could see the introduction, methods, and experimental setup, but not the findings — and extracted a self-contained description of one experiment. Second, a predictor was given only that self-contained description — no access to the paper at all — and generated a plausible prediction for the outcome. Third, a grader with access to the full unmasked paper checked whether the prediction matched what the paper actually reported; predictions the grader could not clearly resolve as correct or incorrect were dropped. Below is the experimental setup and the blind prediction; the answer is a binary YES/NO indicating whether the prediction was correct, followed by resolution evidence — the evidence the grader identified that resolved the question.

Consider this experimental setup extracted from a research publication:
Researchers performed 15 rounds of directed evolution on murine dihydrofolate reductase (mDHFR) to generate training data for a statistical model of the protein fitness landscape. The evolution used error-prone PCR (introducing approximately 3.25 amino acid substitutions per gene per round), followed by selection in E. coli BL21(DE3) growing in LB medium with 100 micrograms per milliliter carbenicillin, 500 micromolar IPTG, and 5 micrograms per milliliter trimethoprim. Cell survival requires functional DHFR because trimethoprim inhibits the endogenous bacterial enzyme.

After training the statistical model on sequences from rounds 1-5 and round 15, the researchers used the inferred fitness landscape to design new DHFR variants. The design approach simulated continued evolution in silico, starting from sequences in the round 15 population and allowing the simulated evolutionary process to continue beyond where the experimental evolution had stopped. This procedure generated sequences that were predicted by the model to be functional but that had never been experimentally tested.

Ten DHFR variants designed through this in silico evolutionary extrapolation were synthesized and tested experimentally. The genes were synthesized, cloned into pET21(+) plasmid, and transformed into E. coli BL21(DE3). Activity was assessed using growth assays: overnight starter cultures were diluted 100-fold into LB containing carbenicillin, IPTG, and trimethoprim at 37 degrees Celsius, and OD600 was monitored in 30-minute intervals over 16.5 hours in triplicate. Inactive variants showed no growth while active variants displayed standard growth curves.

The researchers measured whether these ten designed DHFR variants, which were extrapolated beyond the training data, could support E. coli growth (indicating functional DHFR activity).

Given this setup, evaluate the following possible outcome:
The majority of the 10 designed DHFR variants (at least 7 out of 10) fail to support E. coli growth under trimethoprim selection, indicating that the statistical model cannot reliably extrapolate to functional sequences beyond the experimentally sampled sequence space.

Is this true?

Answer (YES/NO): YES